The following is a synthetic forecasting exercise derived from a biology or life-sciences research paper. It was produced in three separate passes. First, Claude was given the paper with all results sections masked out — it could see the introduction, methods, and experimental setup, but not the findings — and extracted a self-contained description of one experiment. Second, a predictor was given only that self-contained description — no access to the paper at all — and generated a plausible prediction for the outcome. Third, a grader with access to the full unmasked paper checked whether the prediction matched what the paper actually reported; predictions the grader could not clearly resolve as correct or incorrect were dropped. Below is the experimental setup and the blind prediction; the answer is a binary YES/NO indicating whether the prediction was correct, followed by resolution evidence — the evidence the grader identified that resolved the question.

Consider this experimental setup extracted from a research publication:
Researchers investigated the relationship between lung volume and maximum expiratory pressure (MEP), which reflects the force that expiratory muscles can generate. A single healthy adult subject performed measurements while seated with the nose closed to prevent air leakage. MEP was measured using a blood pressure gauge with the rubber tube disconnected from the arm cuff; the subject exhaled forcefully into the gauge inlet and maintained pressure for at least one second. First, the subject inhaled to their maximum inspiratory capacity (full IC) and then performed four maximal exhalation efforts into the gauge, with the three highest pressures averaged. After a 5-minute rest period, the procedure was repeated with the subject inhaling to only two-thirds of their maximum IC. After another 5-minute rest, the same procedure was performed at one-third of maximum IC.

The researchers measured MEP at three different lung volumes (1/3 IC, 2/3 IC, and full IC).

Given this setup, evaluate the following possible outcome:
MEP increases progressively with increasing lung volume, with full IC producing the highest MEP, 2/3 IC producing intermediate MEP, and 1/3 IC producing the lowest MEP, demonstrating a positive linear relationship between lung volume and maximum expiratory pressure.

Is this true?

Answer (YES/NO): YES